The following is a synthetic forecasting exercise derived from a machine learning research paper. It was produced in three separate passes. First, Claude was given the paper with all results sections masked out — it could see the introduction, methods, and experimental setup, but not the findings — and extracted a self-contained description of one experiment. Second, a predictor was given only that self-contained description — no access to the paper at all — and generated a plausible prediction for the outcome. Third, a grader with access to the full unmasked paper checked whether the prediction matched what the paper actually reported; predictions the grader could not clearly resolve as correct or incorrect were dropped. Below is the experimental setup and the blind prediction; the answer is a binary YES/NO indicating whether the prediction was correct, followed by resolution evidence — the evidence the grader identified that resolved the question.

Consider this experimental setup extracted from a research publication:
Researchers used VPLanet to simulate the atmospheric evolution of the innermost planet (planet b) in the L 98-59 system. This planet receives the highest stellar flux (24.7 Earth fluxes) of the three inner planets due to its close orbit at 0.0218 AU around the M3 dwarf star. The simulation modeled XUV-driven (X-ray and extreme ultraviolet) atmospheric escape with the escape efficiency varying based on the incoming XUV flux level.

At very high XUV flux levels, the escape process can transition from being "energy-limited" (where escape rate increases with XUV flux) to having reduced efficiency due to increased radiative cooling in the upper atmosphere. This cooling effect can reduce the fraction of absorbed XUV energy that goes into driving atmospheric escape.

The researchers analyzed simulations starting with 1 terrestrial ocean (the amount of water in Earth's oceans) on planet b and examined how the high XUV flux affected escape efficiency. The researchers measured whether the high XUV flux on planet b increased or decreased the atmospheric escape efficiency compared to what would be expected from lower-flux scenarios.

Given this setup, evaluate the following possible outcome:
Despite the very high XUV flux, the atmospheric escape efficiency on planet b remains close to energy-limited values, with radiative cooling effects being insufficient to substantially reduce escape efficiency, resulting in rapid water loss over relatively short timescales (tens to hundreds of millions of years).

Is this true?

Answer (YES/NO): NO